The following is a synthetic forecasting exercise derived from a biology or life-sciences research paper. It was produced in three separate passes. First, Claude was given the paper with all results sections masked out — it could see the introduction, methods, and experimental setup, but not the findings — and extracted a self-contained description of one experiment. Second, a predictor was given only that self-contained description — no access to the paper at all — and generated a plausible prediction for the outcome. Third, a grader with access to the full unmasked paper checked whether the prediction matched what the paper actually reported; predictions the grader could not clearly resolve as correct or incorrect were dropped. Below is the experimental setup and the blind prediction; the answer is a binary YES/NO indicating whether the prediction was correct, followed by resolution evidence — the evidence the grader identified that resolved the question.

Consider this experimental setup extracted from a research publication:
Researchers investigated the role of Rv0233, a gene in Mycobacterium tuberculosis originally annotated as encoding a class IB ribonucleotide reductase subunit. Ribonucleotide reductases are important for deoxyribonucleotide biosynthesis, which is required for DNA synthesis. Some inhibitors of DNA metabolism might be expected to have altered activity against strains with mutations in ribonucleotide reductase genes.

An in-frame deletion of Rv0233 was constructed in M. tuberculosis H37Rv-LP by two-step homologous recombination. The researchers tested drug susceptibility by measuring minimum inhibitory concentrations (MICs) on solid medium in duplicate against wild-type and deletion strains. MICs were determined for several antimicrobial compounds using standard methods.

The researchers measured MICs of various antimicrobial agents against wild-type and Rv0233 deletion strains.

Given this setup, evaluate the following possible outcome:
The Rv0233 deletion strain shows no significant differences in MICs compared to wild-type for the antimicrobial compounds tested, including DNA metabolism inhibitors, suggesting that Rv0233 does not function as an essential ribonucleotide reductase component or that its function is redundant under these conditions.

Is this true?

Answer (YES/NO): NO